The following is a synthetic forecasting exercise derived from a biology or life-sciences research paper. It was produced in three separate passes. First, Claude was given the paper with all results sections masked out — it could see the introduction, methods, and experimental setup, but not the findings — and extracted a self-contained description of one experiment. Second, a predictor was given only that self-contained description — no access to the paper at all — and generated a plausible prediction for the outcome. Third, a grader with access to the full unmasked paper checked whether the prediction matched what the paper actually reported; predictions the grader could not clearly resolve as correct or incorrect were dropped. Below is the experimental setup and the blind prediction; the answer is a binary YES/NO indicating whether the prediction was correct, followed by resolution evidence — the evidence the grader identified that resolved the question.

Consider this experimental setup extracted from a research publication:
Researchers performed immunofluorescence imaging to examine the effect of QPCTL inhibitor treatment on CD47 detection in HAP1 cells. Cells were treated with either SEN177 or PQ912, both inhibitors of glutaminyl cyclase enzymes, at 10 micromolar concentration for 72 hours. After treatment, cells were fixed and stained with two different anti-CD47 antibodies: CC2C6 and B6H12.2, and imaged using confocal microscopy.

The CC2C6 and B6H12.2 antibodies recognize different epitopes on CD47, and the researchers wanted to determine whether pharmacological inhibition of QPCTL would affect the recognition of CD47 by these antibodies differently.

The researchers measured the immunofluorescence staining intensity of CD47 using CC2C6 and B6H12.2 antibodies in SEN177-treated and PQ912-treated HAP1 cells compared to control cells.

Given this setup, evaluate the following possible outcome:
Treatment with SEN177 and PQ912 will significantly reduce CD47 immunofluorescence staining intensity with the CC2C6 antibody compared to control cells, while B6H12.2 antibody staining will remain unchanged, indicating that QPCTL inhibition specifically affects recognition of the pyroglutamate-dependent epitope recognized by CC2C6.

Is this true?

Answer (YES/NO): YES